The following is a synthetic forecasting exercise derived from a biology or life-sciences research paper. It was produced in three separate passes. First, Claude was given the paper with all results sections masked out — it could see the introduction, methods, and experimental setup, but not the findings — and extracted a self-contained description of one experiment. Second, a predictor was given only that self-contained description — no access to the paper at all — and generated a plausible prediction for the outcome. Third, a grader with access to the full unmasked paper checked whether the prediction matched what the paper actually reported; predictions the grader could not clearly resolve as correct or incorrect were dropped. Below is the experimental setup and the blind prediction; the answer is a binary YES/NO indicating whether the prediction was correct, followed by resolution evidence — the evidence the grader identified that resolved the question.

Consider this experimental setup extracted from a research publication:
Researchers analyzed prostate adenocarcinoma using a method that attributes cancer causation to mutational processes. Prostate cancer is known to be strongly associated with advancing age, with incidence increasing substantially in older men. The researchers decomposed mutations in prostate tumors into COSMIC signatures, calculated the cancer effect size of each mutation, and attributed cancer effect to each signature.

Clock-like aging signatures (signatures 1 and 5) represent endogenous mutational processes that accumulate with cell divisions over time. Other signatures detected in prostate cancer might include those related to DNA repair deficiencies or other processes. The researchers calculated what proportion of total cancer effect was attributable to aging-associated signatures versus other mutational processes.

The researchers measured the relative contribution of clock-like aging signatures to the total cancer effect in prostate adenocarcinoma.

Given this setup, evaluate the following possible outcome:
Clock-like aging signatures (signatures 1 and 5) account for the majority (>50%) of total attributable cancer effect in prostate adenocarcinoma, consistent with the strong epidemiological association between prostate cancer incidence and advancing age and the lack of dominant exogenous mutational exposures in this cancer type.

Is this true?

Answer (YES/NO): YES